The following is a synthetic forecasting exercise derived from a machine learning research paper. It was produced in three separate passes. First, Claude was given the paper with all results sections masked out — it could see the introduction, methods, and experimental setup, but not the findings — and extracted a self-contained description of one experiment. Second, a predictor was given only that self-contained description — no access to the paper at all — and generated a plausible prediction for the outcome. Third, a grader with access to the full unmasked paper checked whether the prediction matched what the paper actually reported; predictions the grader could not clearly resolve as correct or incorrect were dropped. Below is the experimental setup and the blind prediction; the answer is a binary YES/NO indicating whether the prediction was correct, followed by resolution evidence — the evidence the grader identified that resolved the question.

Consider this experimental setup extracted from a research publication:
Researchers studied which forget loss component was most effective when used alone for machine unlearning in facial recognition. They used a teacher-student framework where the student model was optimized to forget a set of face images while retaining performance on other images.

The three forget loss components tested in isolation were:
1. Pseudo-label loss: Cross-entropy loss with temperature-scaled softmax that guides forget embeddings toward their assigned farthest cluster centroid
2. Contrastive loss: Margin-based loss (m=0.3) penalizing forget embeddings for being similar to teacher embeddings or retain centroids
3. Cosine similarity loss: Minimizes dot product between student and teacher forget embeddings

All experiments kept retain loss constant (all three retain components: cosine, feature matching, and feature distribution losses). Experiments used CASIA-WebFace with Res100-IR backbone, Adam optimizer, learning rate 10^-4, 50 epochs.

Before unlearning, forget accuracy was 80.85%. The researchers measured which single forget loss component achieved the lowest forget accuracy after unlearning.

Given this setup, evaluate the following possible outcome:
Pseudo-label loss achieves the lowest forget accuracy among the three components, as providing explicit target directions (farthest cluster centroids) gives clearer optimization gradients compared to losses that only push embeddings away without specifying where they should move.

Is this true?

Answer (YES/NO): NO